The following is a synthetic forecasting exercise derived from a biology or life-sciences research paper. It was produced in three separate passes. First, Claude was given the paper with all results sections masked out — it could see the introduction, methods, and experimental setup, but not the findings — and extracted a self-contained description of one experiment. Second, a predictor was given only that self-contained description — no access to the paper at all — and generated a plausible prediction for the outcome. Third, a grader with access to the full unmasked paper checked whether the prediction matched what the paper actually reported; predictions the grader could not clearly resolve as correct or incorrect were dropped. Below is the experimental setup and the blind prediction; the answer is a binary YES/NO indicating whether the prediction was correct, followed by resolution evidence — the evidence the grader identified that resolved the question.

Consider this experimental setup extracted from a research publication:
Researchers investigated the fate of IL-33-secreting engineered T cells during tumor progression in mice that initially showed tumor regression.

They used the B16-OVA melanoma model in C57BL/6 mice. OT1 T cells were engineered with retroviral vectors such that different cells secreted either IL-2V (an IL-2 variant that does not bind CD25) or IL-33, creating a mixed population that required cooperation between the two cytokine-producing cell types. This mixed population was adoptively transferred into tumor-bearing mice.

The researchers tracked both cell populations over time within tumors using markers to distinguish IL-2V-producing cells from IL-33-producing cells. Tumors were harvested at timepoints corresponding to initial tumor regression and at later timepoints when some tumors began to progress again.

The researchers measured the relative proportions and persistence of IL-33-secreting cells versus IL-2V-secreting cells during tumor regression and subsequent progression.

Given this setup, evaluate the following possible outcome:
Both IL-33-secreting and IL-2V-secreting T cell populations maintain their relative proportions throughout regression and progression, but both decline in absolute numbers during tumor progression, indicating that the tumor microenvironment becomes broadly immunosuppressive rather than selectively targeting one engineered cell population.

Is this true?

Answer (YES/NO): NO